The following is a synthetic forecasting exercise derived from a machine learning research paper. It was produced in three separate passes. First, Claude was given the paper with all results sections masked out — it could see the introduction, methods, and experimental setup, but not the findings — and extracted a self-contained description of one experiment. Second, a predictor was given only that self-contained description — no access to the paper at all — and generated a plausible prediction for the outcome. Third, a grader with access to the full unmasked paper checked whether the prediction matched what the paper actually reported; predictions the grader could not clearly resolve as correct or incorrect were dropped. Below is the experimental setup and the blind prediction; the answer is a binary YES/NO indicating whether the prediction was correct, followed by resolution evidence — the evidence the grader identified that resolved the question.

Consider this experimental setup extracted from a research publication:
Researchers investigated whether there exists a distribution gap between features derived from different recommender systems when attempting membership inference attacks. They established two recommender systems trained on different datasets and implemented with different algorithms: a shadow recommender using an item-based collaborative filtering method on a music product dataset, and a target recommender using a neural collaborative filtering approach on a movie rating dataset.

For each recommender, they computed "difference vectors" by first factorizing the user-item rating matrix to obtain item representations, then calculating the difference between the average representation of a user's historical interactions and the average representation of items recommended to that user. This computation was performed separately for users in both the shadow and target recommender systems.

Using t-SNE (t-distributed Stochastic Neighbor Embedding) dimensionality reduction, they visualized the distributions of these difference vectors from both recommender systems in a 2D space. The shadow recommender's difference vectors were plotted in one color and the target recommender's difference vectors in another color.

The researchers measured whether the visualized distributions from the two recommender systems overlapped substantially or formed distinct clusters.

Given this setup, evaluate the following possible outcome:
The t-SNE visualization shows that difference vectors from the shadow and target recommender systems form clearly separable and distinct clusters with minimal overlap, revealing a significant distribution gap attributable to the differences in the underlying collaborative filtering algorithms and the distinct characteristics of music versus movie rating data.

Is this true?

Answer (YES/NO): YES